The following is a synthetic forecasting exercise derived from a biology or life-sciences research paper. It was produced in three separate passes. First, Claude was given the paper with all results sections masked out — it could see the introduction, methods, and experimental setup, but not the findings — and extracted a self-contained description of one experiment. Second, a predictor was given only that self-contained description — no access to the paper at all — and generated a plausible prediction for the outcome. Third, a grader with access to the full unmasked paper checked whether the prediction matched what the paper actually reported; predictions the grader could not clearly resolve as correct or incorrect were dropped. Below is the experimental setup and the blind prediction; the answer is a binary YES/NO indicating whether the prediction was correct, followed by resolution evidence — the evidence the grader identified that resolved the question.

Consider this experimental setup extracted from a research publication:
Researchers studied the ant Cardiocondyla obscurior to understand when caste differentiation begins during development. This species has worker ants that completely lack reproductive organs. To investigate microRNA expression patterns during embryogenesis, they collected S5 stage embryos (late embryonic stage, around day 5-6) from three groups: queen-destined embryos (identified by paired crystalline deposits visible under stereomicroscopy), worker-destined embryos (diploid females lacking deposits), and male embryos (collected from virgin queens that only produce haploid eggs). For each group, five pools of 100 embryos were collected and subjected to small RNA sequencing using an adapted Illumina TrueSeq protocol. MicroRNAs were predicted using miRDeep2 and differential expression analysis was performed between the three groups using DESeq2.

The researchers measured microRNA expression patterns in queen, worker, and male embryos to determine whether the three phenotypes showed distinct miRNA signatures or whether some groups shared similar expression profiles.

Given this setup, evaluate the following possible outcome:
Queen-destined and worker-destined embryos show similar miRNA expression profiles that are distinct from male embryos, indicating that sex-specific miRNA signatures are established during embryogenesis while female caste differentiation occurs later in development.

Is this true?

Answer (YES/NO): NO